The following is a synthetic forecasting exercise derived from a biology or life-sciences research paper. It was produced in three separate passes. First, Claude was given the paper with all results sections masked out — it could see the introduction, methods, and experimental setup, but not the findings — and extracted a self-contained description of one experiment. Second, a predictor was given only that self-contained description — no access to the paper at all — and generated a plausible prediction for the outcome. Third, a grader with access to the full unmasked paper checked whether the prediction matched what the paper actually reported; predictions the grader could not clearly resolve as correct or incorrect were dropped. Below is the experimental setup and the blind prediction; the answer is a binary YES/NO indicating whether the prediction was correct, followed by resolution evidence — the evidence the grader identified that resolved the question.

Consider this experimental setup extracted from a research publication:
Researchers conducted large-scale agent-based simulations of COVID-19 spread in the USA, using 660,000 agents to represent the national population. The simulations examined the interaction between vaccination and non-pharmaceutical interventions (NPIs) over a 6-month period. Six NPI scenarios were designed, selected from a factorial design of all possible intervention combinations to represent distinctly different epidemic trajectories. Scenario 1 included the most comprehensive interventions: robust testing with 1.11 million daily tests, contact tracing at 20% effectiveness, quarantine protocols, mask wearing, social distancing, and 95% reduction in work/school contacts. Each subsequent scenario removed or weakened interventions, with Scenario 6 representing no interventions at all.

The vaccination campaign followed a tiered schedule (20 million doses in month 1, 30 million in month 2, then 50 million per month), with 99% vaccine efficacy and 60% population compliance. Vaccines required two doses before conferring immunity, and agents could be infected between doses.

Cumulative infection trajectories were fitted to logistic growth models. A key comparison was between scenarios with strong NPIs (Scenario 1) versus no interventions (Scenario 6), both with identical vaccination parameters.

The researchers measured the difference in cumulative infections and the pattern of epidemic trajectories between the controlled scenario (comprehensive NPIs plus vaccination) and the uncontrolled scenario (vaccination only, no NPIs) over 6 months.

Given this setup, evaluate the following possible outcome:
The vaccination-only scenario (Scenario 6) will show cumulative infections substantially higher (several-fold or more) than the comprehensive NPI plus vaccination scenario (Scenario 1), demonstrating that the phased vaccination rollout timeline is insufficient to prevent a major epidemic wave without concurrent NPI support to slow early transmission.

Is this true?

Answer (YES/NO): YES